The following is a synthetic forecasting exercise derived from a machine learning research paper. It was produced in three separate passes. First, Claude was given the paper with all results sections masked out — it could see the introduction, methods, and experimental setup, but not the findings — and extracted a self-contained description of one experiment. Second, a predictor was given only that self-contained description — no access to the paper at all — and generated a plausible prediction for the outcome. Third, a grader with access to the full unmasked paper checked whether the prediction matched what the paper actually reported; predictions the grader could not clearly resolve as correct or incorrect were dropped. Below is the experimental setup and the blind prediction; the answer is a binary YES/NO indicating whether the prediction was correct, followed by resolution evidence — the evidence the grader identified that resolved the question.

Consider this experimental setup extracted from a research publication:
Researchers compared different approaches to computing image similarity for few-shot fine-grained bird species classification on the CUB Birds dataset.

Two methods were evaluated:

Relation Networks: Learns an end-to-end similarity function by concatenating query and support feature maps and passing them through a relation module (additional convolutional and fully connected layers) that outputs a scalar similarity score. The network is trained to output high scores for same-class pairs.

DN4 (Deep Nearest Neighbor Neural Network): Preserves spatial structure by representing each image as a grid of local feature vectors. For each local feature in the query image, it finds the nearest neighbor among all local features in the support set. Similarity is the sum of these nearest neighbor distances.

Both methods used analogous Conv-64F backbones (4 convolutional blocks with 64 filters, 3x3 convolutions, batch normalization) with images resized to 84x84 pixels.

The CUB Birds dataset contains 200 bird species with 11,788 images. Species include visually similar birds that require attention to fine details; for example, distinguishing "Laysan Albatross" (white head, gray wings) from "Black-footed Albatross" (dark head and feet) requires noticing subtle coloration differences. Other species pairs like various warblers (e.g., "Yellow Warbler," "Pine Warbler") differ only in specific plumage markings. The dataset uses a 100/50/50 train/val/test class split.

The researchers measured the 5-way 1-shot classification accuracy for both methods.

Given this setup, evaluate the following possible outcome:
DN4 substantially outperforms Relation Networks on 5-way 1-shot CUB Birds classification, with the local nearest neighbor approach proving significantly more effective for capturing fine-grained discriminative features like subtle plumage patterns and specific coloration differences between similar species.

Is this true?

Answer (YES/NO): NO